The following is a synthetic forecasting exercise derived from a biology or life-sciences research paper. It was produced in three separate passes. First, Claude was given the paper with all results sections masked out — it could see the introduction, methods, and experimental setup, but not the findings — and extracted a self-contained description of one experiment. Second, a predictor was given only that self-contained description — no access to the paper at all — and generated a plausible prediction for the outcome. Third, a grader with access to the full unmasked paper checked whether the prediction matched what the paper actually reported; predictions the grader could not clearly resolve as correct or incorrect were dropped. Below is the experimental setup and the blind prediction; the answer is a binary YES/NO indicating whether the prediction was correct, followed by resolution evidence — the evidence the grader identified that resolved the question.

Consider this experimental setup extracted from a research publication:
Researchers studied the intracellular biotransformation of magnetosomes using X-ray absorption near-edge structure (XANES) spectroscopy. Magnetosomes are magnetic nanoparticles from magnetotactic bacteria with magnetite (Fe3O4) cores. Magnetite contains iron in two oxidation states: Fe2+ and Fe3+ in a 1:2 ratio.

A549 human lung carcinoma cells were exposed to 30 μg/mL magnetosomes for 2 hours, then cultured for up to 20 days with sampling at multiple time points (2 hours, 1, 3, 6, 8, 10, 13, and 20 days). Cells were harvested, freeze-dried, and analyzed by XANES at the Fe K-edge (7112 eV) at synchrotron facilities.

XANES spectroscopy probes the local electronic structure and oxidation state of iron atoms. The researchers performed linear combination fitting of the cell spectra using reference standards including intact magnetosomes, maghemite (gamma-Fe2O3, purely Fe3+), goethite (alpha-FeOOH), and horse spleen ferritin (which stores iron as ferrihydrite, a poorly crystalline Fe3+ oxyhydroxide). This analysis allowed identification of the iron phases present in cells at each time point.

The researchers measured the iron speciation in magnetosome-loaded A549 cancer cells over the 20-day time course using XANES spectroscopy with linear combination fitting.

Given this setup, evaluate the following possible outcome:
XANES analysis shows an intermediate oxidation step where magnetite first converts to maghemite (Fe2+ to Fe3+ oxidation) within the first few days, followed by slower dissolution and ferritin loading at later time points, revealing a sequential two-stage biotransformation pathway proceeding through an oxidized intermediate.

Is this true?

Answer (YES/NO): YES